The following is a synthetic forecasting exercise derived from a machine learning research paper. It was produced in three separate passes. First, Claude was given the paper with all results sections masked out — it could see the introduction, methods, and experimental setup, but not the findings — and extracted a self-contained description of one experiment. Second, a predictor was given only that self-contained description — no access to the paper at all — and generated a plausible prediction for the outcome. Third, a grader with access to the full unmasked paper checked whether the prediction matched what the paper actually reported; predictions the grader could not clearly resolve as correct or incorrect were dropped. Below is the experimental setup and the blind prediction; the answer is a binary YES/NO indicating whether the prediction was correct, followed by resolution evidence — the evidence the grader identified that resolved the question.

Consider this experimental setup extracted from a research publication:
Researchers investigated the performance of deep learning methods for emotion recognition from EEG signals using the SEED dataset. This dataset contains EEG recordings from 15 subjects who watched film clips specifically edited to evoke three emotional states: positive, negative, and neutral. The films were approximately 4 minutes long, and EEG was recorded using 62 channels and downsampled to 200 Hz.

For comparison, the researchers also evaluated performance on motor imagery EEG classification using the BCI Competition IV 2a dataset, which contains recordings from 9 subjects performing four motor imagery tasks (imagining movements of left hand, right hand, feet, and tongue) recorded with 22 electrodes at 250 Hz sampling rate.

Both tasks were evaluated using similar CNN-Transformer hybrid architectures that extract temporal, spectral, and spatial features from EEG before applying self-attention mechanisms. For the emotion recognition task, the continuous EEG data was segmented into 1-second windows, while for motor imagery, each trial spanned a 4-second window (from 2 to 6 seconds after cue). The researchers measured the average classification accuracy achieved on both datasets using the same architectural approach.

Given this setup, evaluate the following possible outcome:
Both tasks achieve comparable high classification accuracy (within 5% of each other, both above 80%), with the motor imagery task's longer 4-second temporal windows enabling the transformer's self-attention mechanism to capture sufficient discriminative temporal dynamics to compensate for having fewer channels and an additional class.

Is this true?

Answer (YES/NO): NO